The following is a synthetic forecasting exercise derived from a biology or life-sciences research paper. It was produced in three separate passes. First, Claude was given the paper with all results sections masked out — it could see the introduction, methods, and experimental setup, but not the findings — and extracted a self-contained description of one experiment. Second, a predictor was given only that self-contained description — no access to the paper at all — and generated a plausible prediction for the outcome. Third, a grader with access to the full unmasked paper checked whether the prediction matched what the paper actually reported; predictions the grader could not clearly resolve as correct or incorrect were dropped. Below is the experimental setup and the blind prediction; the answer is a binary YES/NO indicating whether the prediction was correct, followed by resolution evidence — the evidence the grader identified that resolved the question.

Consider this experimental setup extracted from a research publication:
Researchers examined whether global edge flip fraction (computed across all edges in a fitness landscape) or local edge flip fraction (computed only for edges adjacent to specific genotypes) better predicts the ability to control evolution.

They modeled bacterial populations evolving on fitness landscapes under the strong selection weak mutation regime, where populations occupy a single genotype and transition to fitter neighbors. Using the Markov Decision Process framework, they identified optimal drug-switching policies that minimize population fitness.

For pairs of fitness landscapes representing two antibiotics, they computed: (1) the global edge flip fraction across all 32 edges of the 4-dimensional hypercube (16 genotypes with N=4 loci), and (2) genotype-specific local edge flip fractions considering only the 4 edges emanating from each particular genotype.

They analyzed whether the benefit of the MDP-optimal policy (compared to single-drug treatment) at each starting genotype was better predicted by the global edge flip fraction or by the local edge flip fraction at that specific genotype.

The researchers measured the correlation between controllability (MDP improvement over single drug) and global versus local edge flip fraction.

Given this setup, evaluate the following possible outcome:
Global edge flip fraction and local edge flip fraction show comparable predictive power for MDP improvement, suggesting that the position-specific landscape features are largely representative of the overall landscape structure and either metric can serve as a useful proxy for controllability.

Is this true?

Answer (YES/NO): NO